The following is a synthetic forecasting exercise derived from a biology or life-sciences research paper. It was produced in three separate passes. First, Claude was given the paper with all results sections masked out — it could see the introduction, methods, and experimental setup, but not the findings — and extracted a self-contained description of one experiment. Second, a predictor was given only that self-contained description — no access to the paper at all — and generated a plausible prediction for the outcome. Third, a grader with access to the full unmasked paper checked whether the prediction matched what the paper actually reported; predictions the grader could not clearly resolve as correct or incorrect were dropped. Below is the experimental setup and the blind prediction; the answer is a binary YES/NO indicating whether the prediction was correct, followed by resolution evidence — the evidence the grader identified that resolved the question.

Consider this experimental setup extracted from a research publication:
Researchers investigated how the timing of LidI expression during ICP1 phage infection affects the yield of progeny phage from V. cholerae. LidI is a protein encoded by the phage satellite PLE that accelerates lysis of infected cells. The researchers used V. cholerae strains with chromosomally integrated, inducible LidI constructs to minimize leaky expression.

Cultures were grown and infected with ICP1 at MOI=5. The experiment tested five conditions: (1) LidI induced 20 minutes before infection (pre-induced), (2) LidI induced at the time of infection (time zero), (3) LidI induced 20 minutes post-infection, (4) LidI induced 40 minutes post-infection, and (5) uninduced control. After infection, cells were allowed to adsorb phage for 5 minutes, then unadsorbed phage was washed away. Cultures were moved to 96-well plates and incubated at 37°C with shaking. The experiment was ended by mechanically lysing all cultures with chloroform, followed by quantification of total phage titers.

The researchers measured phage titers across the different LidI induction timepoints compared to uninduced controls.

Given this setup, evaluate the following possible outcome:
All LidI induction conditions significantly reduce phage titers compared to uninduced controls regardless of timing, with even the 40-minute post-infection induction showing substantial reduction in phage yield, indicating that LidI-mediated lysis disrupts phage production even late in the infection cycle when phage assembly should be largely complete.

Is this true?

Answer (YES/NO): NO